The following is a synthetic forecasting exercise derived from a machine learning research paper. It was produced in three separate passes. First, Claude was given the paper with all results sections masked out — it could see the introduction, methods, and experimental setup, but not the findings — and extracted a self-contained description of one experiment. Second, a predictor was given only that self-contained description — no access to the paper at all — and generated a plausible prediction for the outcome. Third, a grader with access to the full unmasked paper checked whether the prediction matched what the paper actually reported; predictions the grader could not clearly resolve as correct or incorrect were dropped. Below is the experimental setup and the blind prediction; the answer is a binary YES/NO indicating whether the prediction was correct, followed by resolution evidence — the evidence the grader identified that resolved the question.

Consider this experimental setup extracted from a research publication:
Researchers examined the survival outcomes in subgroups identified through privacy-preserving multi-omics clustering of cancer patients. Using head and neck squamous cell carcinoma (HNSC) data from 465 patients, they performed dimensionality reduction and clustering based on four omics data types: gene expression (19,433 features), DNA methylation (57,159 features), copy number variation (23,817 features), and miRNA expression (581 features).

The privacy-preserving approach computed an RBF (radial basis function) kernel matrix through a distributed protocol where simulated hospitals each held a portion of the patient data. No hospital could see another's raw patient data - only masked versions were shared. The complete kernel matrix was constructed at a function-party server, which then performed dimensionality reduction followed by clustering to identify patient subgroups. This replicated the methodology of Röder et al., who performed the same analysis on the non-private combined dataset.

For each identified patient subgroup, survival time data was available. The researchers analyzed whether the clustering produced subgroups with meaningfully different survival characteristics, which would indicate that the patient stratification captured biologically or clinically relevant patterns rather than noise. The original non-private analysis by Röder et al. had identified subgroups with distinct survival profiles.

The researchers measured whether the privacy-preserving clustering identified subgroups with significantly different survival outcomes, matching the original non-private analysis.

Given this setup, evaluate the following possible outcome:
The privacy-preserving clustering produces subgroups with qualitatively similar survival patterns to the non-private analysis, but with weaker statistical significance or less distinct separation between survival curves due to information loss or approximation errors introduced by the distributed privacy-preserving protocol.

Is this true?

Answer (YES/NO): NO